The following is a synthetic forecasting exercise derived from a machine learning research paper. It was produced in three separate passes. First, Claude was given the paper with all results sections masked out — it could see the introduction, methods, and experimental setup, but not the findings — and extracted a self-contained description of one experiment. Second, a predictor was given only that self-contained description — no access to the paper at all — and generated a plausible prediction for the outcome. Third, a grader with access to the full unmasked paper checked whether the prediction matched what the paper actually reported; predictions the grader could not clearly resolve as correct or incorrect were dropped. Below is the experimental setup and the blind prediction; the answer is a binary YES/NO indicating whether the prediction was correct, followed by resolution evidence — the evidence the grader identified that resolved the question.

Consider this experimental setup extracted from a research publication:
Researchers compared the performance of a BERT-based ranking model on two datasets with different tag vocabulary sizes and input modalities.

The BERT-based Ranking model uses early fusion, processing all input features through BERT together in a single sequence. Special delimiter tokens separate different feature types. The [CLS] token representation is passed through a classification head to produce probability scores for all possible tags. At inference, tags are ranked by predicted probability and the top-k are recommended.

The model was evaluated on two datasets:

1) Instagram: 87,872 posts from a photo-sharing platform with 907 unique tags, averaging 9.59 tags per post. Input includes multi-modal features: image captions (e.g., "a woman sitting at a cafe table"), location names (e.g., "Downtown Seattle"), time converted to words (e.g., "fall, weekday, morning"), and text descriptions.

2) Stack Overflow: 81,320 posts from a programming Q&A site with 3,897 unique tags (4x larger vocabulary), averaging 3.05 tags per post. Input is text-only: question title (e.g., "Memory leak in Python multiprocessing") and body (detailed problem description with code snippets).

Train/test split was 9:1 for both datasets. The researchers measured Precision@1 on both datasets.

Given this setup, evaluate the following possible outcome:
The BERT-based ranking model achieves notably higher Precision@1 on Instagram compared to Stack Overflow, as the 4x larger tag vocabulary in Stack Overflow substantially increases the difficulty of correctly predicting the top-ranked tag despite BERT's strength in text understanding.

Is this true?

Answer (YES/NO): NO